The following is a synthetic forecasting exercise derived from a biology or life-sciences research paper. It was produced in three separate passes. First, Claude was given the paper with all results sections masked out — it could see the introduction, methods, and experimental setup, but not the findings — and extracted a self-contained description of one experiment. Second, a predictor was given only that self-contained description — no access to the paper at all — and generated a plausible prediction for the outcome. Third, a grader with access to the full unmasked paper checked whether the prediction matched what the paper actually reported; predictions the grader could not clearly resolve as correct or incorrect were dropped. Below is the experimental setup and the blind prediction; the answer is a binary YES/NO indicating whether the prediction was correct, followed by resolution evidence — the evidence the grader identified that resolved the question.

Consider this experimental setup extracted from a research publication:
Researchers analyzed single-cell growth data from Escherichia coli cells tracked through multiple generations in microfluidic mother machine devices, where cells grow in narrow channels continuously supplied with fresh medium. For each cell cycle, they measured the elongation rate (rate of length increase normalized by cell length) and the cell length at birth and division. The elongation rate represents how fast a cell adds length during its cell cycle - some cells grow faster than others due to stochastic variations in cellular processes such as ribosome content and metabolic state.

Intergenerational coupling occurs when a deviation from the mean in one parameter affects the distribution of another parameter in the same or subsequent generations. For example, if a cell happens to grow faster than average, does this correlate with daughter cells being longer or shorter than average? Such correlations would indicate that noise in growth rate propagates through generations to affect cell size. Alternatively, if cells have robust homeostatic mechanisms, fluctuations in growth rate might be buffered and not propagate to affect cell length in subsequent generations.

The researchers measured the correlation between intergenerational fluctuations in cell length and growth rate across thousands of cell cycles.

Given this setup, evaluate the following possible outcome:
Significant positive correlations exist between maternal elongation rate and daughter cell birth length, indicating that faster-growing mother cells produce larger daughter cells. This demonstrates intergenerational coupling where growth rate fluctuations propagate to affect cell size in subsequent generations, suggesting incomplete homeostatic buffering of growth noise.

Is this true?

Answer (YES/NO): NO